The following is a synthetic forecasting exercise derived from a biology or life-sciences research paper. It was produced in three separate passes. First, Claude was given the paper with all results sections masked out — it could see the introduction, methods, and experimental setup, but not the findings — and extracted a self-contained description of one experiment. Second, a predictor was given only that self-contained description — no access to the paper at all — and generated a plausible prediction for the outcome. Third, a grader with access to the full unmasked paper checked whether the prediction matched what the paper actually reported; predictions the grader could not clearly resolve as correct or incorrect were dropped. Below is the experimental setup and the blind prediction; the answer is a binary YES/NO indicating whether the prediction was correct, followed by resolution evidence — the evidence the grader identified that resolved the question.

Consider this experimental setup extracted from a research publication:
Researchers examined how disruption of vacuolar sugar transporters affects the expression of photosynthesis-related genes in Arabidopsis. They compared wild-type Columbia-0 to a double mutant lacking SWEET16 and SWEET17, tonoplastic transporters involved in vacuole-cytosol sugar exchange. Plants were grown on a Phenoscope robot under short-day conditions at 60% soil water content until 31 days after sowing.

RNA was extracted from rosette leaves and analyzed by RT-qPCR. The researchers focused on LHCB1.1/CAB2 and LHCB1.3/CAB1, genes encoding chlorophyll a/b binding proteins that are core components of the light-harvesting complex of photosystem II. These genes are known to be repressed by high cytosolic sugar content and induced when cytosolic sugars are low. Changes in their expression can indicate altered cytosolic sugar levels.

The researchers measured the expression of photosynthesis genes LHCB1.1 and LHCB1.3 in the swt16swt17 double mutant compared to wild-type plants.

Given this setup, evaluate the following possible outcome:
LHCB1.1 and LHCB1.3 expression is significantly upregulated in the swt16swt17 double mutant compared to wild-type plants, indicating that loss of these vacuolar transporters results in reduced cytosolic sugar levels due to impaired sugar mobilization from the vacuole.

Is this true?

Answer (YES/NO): YES